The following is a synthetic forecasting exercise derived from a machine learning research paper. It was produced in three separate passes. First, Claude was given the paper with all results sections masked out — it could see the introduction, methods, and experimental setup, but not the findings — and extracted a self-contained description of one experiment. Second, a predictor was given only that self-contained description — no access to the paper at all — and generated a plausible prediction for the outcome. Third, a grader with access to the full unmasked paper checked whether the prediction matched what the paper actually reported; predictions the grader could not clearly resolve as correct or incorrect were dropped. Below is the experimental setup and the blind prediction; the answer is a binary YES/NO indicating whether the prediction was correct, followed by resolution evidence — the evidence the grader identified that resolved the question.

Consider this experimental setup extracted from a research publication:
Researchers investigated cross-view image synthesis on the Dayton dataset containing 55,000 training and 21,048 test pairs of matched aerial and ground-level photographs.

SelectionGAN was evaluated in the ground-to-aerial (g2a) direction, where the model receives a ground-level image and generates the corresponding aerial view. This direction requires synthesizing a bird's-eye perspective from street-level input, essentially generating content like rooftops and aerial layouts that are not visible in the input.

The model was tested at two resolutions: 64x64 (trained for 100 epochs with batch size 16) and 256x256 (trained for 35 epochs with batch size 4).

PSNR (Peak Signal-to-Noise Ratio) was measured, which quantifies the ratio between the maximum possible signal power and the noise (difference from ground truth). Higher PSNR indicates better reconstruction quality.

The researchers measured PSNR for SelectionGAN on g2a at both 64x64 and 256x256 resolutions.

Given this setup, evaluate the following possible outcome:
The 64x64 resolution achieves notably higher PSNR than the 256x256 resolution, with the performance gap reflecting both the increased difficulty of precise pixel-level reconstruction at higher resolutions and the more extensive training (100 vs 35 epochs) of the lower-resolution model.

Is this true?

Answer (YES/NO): YES